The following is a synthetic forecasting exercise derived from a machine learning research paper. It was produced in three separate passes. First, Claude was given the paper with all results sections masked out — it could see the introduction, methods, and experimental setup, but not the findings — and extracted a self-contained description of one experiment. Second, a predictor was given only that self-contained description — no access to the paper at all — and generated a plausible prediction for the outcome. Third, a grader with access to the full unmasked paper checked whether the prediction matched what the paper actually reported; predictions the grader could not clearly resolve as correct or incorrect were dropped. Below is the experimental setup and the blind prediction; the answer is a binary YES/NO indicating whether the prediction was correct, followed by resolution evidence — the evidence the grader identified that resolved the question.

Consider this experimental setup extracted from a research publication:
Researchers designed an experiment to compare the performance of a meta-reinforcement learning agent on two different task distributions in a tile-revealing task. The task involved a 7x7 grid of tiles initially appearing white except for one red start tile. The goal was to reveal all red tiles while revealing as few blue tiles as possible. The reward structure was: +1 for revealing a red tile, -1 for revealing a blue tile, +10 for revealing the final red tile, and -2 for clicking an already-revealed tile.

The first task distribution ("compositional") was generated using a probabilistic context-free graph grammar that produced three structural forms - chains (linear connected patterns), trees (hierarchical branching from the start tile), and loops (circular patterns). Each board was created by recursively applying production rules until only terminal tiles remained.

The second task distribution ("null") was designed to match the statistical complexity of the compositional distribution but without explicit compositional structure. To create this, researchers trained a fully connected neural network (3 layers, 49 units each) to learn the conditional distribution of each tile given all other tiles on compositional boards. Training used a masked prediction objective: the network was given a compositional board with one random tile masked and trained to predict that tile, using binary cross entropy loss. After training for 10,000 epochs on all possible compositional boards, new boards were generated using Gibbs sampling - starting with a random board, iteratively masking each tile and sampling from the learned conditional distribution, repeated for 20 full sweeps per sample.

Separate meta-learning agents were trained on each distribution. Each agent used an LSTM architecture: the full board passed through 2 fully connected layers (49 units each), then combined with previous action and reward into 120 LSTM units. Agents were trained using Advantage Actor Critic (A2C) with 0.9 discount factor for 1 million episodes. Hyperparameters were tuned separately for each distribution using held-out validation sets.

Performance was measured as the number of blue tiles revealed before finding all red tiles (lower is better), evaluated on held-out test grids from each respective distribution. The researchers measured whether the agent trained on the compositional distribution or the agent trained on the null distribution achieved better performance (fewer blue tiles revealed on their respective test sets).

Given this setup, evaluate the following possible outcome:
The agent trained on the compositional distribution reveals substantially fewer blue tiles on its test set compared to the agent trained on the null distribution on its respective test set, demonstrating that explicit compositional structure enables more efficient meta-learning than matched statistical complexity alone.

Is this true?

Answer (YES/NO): NO